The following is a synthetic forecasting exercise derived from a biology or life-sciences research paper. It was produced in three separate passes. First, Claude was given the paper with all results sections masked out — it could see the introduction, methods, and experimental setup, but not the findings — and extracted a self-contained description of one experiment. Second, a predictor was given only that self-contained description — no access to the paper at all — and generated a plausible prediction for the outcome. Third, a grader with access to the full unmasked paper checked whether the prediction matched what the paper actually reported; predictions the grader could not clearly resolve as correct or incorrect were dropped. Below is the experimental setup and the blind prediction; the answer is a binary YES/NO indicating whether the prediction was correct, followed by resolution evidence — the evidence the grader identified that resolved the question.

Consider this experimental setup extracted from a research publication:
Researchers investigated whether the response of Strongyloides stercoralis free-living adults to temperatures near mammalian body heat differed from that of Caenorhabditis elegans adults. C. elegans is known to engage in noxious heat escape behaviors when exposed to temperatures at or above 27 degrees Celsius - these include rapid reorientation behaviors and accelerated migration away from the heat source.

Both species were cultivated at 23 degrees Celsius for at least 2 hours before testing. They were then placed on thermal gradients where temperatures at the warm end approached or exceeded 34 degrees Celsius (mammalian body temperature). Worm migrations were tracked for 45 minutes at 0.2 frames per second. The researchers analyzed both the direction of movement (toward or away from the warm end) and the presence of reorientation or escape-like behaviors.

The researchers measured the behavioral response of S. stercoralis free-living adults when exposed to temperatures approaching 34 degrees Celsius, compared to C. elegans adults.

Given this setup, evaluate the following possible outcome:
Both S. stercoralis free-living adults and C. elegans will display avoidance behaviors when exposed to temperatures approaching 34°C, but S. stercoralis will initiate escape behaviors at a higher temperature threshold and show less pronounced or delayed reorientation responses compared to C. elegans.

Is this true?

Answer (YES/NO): NO